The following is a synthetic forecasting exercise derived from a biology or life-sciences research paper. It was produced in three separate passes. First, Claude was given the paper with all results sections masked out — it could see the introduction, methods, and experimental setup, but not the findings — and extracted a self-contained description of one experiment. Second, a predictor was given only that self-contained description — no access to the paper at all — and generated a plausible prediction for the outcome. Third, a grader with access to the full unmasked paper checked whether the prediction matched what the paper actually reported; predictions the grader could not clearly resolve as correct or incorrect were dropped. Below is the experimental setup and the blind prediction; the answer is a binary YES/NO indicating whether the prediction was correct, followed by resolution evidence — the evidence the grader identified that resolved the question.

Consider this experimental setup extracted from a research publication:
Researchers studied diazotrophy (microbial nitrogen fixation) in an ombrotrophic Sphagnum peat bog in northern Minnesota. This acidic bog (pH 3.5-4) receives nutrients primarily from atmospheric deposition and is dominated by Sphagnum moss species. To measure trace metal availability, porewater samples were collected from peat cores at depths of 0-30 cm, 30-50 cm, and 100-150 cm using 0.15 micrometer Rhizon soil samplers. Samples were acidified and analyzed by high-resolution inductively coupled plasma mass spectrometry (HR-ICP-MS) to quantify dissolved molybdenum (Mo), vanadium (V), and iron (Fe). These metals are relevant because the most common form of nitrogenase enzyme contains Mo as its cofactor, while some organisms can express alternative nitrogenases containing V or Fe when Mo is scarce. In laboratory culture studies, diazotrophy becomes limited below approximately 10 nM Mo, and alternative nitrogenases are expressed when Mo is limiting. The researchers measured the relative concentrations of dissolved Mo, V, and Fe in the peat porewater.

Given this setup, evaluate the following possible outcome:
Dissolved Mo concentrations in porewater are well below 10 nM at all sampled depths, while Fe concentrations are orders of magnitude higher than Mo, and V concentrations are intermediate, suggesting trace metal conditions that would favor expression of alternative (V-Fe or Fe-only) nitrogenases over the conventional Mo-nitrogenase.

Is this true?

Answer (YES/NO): YES